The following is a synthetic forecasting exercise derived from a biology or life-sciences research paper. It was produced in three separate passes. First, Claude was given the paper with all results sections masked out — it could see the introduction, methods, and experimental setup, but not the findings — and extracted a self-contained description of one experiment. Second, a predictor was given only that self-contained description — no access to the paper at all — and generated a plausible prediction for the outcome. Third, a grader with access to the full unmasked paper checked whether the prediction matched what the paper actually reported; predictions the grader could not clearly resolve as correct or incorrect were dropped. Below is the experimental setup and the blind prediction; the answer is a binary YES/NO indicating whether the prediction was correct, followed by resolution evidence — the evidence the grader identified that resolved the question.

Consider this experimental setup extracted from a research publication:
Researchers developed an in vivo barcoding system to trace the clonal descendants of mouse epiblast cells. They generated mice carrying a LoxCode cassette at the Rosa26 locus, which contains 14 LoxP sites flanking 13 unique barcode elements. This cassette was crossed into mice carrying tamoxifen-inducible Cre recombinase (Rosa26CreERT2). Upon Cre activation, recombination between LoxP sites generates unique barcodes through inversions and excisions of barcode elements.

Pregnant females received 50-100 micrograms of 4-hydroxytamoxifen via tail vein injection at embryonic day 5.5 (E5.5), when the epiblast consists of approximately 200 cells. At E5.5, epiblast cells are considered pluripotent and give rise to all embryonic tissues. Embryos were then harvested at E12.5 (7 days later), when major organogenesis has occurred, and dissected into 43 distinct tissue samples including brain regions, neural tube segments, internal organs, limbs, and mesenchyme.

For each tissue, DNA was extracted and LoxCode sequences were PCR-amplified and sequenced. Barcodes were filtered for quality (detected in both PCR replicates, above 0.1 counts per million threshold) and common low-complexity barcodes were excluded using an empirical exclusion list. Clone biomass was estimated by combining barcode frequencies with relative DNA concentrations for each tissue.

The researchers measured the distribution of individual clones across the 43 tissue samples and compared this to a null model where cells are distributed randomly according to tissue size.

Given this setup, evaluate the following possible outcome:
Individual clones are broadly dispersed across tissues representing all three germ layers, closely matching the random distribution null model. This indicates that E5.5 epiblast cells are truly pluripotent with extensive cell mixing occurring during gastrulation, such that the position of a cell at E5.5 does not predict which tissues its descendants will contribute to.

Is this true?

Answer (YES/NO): NO